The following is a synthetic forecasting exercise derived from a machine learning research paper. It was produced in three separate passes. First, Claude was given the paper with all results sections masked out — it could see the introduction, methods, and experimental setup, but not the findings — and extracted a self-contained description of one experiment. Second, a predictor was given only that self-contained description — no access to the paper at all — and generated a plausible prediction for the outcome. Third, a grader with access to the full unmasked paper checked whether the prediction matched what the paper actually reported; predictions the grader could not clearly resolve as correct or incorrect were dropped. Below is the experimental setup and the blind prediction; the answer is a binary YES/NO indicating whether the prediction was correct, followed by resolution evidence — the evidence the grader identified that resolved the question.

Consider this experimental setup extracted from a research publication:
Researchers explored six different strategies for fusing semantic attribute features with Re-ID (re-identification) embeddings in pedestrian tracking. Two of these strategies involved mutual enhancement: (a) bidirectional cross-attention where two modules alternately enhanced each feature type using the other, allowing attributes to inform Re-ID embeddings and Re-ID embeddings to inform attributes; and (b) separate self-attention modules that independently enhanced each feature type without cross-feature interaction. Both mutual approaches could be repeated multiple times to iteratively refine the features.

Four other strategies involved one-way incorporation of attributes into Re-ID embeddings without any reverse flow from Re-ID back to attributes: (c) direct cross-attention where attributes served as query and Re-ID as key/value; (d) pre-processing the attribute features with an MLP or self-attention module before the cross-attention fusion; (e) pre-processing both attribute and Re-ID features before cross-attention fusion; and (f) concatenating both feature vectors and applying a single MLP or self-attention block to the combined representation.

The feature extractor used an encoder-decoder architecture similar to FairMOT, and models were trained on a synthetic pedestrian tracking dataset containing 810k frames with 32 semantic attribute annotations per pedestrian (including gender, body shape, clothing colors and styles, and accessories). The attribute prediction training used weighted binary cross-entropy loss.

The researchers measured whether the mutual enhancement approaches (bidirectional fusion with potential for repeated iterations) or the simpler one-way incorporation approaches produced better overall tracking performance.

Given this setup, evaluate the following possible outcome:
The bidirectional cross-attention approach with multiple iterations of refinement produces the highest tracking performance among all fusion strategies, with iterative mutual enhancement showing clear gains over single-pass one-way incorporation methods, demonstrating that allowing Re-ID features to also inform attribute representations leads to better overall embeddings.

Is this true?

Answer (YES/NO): NO